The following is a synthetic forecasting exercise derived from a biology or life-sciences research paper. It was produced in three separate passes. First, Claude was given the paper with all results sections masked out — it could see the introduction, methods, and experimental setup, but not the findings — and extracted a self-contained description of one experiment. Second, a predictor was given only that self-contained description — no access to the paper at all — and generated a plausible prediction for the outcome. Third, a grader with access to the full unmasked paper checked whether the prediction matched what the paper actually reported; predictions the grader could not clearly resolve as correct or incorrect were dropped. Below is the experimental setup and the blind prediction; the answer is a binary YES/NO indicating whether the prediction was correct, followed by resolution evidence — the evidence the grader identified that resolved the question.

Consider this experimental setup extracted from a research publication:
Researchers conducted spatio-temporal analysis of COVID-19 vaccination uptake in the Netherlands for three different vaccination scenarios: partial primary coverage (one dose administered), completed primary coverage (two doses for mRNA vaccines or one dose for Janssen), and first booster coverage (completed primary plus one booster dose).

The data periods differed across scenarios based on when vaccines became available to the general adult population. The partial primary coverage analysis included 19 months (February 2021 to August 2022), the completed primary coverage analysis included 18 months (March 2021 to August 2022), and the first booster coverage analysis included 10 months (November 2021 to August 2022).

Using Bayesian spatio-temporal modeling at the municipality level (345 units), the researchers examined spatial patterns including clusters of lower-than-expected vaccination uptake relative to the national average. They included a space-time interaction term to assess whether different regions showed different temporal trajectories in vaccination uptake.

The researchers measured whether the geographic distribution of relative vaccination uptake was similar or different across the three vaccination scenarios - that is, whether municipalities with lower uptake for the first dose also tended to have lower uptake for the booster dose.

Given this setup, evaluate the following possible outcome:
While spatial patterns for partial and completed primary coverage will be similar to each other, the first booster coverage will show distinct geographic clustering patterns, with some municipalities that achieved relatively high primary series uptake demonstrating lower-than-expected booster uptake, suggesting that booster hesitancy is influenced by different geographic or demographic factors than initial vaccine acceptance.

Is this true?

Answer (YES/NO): NO